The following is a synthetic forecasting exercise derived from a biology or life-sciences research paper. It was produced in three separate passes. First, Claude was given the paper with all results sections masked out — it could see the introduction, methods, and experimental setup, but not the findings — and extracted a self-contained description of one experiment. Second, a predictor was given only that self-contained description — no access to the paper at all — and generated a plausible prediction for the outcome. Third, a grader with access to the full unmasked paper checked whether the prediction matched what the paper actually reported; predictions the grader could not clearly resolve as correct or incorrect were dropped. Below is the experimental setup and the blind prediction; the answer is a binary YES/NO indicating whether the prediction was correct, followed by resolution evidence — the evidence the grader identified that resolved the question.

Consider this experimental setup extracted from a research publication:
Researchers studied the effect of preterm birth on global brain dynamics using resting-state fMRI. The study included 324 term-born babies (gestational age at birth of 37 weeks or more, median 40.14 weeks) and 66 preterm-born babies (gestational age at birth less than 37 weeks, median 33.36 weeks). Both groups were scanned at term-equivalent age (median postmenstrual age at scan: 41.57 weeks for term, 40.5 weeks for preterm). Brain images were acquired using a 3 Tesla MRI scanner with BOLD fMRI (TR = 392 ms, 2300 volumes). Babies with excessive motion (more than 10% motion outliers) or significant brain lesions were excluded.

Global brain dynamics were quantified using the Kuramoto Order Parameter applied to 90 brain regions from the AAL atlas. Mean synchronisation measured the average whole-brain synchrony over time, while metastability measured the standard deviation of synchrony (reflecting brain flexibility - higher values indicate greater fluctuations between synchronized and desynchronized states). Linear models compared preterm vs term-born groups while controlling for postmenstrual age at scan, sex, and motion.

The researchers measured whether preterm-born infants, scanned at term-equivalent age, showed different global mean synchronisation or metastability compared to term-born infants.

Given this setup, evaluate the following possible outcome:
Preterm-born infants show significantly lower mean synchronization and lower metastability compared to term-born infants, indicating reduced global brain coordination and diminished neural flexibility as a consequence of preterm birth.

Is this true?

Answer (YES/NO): YES